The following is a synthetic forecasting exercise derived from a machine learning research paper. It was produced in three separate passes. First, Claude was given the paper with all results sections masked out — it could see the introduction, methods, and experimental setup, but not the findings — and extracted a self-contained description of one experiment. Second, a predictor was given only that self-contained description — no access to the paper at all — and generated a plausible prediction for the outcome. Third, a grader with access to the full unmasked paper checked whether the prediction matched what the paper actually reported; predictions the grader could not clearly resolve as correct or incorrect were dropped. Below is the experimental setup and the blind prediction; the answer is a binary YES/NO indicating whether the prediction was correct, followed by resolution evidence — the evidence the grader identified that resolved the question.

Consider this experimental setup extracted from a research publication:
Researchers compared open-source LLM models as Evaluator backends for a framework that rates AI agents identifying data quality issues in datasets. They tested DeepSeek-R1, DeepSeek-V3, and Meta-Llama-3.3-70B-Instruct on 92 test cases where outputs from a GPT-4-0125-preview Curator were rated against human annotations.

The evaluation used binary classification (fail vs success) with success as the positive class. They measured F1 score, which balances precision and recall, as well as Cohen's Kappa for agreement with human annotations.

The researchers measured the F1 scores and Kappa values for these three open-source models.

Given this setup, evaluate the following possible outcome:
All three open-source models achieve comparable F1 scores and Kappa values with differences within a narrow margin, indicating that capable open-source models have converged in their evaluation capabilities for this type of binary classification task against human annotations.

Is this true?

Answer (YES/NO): NO